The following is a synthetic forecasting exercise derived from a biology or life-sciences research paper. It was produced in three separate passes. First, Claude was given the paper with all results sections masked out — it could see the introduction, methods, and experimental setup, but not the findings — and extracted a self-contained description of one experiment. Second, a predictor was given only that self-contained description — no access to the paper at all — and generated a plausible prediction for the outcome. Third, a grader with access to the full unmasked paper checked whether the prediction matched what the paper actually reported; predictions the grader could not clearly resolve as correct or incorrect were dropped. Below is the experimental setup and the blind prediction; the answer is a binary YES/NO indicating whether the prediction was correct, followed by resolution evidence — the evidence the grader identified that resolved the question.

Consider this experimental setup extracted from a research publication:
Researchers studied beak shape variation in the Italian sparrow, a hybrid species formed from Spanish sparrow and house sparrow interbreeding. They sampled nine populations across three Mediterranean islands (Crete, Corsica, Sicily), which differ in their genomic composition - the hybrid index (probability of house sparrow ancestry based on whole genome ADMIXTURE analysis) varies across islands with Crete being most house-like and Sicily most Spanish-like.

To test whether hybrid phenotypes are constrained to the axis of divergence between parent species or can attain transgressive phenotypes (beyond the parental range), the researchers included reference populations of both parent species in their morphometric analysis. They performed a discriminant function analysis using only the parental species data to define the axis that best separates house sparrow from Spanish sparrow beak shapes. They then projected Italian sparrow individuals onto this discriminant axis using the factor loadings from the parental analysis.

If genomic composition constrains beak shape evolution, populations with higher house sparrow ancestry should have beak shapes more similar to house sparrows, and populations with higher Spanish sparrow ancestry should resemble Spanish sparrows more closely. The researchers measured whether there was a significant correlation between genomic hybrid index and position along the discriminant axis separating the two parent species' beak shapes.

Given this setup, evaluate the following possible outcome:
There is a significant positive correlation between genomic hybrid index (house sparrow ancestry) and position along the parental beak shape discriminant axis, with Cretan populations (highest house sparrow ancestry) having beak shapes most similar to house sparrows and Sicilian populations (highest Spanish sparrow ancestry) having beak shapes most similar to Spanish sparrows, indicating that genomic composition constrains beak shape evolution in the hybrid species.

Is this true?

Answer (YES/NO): YES